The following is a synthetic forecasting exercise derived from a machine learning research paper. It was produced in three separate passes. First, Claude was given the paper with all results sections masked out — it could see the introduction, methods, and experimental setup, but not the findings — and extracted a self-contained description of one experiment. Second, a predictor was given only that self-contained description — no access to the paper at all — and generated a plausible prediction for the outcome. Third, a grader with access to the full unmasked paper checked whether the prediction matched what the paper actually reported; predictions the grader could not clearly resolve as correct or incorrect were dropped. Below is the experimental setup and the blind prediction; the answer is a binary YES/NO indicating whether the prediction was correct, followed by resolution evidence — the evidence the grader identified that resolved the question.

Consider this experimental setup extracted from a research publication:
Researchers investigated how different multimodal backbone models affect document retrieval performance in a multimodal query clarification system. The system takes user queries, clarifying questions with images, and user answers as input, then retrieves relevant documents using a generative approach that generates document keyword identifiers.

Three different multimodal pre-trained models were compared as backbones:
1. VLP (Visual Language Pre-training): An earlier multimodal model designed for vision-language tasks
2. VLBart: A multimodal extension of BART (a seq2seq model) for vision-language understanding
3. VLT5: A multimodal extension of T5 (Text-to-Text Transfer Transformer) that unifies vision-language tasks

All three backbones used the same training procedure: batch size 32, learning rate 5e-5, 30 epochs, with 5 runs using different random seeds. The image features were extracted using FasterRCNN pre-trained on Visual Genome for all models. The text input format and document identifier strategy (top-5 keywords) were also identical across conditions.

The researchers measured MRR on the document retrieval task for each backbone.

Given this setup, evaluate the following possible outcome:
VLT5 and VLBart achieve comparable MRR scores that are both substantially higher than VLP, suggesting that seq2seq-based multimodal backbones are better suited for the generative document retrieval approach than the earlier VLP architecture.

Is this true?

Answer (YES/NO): NO